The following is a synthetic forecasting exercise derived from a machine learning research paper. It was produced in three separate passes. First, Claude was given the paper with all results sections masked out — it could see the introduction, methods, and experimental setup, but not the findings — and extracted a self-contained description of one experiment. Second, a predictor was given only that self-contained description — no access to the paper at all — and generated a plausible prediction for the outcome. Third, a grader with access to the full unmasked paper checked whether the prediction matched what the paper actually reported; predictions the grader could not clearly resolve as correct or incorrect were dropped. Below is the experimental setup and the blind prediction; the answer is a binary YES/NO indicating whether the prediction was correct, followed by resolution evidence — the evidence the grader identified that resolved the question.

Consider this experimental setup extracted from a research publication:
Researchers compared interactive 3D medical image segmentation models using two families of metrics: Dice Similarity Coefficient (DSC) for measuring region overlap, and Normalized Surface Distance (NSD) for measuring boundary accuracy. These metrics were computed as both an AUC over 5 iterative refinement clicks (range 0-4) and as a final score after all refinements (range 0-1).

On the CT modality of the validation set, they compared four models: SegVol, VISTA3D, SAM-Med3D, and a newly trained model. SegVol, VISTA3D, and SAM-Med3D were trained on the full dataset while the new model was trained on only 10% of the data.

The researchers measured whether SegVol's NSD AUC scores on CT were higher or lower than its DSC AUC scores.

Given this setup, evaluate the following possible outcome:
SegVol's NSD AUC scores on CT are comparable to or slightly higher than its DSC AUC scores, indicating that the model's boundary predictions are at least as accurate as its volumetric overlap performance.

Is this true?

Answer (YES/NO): YES